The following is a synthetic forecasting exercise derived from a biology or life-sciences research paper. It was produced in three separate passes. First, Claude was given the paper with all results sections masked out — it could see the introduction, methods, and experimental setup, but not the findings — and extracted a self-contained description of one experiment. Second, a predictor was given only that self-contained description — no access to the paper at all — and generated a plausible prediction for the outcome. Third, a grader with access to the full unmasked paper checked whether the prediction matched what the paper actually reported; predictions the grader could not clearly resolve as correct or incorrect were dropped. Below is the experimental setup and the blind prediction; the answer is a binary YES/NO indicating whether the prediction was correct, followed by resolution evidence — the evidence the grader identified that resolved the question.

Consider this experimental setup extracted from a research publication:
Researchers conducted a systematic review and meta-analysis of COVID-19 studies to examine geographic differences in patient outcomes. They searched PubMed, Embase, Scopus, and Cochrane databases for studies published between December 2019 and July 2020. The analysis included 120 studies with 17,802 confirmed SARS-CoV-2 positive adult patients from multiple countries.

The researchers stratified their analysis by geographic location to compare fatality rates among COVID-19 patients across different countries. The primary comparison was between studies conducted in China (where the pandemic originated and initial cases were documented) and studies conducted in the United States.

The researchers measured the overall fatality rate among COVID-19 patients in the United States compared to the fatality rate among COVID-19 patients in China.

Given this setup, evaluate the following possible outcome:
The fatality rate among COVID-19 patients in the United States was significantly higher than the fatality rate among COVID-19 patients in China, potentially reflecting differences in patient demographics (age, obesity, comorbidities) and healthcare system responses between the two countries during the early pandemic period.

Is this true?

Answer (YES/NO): YES